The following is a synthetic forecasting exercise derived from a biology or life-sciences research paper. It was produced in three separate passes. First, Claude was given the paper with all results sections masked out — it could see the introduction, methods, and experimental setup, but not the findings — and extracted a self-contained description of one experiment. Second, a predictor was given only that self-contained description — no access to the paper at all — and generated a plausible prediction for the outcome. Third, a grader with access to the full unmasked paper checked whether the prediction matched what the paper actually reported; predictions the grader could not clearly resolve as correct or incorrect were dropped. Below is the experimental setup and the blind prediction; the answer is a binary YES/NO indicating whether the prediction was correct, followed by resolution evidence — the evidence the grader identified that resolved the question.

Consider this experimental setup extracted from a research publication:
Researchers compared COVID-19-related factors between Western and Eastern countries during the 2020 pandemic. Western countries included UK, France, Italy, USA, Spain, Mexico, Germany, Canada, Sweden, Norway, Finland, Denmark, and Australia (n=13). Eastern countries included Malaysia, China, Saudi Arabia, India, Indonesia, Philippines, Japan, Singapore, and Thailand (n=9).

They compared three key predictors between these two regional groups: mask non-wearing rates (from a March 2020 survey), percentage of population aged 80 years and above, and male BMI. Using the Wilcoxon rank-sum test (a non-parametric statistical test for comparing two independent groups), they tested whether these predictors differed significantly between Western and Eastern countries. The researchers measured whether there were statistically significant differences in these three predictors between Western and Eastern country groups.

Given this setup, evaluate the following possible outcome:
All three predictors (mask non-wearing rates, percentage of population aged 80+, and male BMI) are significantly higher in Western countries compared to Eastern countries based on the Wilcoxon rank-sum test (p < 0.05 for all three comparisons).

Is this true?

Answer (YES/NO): YES